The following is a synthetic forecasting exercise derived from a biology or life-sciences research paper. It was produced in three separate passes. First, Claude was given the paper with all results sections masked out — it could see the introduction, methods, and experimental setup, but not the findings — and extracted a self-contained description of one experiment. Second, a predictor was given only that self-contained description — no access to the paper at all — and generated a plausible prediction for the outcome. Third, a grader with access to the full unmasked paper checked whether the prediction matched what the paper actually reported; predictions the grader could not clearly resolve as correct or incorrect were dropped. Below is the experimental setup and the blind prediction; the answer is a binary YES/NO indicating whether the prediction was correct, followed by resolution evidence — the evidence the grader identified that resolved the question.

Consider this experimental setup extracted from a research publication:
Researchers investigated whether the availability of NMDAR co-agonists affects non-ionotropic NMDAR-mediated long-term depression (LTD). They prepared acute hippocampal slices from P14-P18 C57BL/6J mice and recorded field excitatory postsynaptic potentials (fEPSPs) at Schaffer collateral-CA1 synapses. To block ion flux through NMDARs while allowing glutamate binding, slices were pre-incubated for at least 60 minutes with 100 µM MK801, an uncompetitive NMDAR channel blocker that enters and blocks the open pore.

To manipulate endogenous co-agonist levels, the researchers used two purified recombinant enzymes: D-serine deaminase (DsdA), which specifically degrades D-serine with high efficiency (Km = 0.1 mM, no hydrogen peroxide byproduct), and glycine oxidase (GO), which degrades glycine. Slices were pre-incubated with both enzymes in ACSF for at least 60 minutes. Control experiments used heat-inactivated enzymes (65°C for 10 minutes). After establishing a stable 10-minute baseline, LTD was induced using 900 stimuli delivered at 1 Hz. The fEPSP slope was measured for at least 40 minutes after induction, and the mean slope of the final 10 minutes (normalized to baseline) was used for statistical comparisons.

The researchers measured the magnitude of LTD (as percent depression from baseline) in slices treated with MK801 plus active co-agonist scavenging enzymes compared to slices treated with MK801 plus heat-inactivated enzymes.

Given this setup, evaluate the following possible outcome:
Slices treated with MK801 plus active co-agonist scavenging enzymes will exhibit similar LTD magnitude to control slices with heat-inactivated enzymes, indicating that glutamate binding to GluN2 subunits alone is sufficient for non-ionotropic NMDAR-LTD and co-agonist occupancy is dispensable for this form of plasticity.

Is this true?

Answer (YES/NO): NO